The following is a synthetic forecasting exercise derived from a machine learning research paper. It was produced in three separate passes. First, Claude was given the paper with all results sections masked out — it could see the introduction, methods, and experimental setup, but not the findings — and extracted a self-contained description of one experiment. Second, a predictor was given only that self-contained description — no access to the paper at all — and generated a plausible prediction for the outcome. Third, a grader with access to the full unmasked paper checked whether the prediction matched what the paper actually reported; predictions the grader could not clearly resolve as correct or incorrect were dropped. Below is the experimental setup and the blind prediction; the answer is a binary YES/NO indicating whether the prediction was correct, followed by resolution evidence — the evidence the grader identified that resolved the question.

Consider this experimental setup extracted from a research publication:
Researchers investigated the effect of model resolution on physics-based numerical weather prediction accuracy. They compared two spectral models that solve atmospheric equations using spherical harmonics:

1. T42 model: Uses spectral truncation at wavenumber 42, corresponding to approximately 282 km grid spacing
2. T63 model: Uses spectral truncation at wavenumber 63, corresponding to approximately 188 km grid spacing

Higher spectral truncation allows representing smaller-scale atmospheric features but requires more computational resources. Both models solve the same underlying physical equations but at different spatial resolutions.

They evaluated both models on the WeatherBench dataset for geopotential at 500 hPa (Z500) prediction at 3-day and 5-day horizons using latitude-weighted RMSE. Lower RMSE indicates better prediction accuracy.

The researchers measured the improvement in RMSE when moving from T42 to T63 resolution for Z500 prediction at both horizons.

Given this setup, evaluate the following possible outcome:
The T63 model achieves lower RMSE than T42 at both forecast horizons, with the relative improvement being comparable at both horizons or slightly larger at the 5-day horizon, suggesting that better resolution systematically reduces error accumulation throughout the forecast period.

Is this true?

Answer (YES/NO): NO